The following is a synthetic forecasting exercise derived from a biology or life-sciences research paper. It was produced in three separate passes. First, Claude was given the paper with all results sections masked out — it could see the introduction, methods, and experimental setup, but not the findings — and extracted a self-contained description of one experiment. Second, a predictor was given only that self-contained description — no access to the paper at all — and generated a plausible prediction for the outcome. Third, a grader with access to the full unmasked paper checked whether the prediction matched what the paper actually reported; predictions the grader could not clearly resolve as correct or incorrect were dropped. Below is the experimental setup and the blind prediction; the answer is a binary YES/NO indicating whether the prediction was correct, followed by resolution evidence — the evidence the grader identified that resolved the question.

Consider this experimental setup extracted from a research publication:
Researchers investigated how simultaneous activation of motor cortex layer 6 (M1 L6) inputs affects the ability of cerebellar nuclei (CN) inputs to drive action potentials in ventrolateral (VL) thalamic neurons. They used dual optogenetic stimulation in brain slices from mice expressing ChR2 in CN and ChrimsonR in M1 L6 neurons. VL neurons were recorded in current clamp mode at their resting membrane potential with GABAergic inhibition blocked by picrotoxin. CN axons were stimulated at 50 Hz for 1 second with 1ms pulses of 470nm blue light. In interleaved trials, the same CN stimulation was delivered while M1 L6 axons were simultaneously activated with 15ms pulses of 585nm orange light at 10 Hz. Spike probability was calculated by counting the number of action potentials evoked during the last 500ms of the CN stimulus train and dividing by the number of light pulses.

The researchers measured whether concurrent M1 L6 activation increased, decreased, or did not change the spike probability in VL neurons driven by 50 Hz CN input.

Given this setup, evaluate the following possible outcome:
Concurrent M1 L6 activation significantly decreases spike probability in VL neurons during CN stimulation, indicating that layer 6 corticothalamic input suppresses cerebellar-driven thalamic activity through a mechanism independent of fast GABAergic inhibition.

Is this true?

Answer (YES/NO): NO